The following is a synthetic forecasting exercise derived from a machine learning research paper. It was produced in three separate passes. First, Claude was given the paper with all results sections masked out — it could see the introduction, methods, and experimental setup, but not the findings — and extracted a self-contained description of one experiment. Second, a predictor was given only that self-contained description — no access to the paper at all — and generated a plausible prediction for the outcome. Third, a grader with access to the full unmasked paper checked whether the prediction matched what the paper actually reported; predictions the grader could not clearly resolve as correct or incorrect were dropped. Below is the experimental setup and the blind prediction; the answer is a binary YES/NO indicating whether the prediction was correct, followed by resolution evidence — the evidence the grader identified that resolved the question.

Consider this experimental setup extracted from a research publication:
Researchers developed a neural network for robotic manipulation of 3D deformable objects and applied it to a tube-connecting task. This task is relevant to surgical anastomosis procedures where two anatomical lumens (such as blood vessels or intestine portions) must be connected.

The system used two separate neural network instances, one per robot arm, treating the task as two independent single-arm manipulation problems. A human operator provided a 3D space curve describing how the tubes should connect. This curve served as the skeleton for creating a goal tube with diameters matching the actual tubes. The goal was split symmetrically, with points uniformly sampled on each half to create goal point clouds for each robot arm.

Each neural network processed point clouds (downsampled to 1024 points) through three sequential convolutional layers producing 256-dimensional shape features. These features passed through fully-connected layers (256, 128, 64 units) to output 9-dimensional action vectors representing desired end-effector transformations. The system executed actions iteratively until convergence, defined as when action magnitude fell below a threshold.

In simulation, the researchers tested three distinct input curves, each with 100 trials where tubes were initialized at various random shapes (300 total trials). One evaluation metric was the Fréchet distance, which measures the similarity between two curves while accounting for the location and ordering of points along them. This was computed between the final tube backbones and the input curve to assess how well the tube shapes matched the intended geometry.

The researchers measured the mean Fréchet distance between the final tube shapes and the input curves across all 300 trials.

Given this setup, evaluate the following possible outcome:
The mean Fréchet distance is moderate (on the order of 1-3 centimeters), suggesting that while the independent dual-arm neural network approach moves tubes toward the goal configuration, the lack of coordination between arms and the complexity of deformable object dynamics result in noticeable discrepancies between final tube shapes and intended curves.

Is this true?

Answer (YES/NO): NO